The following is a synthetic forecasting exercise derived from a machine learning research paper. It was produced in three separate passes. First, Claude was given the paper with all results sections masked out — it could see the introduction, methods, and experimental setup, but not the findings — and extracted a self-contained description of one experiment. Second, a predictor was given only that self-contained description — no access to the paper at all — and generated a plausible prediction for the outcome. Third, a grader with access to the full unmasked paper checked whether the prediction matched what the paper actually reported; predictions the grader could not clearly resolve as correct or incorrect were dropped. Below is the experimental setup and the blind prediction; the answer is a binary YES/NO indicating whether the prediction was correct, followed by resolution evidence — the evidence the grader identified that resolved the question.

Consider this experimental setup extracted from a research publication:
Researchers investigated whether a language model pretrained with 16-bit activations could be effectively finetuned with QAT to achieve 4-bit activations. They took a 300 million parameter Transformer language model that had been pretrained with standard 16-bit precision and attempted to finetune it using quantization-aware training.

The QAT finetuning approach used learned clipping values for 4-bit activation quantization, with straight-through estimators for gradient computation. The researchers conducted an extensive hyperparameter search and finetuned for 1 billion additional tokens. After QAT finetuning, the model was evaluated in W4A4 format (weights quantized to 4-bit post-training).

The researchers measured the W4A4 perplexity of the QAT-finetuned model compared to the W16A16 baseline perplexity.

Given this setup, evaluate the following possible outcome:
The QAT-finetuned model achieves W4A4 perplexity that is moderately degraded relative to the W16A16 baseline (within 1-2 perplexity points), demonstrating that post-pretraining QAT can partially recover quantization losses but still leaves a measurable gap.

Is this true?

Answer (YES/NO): NO